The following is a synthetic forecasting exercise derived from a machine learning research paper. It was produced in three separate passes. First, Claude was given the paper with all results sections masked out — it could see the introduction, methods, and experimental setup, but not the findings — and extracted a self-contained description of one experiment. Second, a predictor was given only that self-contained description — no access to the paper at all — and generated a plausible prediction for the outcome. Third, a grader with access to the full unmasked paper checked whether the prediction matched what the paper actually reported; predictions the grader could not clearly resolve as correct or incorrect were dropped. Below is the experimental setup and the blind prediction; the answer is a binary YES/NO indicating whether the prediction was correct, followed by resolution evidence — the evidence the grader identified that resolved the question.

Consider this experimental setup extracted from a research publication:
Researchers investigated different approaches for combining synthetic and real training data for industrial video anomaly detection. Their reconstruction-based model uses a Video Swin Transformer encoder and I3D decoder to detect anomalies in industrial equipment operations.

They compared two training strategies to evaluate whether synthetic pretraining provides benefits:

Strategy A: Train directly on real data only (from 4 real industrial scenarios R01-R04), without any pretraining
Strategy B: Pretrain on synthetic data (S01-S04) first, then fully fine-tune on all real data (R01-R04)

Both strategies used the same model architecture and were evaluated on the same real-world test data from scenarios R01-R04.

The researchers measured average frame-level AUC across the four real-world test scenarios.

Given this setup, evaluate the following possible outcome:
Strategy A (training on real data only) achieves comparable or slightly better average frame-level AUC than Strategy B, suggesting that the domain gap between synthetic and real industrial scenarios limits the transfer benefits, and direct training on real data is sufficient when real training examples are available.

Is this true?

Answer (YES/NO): NO